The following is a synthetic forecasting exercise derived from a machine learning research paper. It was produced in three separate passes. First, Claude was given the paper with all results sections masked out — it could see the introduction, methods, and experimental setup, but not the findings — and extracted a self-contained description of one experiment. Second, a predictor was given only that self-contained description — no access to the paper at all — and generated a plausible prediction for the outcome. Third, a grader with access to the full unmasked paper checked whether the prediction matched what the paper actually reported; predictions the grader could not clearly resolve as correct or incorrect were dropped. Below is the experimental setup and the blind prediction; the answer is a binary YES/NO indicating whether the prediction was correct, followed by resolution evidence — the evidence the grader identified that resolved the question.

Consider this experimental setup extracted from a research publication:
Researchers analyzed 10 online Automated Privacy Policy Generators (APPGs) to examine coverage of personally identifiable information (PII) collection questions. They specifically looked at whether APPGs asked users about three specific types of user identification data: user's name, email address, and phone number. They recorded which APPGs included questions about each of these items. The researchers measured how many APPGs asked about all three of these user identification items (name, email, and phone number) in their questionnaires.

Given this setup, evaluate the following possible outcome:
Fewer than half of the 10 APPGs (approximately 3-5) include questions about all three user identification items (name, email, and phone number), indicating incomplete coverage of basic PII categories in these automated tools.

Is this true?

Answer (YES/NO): NO